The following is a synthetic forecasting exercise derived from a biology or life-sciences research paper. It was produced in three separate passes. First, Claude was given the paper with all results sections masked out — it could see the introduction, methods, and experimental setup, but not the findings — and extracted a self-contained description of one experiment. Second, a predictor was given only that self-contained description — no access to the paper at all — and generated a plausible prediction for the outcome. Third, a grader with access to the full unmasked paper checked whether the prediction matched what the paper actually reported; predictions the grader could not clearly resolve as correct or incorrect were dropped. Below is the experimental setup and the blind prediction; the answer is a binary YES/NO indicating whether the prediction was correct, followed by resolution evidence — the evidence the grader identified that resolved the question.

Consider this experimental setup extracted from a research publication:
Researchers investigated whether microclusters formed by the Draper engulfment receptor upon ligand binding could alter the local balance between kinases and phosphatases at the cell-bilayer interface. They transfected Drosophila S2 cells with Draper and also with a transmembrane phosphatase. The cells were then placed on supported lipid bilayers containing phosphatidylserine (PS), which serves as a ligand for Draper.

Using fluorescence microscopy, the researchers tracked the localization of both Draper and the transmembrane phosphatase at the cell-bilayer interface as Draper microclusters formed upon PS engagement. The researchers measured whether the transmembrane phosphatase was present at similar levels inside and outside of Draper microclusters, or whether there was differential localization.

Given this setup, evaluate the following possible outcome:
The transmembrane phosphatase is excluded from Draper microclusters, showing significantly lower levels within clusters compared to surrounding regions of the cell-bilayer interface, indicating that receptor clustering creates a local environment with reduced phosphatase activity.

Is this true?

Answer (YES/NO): YES